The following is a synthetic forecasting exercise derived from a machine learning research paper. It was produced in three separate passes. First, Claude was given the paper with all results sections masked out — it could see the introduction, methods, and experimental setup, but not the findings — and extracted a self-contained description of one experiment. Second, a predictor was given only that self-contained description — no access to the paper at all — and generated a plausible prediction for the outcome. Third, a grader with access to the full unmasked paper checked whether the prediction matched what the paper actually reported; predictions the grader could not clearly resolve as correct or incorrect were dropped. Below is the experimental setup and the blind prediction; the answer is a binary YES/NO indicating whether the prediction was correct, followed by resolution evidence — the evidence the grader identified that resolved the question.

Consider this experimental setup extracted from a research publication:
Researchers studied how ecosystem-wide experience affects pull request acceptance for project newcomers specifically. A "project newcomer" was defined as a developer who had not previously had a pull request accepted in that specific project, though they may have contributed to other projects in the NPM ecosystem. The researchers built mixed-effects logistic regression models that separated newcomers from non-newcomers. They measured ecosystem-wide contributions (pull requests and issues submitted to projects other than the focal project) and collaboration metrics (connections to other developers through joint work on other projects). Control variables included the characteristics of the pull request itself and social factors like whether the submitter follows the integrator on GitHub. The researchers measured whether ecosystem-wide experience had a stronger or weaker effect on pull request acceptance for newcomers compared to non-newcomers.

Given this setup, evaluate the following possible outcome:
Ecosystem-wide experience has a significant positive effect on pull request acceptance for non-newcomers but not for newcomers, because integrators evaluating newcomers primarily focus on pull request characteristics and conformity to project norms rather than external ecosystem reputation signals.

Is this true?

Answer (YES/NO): NO